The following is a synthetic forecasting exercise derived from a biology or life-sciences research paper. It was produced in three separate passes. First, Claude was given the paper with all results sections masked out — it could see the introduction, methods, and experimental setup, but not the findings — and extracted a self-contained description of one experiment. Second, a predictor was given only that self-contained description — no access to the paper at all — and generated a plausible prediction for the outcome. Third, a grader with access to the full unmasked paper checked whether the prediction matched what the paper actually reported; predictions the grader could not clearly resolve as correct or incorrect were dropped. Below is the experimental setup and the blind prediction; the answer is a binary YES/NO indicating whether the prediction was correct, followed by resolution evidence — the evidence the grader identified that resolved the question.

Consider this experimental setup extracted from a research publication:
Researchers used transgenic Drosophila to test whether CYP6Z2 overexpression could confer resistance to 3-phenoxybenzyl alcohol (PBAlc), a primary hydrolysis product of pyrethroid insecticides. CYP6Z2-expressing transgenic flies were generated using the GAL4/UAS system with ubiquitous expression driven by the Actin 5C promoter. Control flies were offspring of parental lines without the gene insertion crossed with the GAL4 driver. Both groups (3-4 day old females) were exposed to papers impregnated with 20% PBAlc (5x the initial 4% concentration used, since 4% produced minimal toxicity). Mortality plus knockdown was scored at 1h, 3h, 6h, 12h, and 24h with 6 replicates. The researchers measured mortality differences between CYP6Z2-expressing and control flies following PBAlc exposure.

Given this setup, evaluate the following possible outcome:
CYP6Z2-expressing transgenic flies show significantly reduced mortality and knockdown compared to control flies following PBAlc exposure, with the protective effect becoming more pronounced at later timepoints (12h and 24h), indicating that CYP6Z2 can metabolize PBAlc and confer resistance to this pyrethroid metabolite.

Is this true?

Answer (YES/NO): NO